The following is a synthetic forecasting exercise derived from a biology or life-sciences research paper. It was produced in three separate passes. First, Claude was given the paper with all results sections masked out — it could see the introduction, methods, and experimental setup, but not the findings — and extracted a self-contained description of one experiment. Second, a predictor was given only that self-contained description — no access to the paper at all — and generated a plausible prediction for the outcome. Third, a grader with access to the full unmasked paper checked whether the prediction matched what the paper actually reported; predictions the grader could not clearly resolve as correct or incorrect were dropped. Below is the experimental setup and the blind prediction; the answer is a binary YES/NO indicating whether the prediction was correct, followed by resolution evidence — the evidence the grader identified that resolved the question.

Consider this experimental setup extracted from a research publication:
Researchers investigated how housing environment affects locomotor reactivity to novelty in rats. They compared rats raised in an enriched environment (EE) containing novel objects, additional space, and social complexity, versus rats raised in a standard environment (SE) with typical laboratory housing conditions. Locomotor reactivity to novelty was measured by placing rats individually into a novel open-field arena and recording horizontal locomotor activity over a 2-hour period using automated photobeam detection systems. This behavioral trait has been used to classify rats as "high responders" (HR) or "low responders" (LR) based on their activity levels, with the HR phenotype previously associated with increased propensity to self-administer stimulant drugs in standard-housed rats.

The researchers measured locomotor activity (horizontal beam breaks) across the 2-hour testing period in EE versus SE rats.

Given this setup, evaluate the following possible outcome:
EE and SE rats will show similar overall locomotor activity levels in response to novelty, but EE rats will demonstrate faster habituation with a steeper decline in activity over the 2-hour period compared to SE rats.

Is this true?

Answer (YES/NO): NO